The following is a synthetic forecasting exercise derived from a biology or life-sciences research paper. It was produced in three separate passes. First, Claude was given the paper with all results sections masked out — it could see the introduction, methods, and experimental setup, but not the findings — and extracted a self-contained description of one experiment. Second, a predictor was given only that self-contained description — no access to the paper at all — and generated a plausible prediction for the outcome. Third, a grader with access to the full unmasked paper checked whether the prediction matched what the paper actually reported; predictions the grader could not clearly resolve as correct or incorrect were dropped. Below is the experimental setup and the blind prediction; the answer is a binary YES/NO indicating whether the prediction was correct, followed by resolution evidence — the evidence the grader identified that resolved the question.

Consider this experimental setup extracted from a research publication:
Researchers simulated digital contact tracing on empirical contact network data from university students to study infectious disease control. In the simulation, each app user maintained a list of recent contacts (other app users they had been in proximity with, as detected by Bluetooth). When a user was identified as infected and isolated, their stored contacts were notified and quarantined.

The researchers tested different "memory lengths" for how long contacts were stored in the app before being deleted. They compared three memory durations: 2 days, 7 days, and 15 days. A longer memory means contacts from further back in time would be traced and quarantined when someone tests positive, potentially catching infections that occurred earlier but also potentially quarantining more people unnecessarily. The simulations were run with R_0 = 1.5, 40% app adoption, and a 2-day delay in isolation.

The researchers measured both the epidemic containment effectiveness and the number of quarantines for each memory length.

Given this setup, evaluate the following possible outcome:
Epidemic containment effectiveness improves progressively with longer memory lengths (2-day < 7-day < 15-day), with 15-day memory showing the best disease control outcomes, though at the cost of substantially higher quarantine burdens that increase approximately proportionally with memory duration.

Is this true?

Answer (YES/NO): NO